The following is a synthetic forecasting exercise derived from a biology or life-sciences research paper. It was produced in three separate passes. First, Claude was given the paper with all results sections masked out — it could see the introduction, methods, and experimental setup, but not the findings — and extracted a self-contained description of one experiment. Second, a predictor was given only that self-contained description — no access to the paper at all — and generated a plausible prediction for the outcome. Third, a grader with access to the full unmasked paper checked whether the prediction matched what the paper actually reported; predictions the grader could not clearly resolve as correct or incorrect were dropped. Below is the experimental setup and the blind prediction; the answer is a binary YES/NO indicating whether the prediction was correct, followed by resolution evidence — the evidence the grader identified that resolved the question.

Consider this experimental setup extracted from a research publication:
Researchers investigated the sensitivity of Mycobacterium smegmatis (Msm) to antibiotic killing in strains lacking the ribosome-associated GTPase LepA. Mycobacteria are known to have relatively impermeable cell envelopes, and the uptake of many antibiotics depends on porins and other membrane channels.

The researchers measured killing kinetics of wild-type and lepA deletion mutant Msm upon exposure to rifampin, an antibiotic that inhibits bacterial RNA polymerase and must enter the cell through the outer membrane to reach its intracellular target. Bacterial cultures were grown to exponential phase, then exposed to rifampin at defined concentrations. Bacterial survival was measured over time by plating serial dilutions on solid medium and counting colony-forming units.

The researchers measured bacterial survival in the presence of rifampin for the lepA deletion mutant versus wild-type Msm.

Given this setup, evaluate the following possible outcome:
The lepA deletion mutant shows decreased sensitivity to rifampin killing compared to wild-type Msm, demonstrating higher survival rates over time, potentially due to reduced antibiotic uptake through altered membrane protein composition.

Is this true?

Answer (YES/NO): YES